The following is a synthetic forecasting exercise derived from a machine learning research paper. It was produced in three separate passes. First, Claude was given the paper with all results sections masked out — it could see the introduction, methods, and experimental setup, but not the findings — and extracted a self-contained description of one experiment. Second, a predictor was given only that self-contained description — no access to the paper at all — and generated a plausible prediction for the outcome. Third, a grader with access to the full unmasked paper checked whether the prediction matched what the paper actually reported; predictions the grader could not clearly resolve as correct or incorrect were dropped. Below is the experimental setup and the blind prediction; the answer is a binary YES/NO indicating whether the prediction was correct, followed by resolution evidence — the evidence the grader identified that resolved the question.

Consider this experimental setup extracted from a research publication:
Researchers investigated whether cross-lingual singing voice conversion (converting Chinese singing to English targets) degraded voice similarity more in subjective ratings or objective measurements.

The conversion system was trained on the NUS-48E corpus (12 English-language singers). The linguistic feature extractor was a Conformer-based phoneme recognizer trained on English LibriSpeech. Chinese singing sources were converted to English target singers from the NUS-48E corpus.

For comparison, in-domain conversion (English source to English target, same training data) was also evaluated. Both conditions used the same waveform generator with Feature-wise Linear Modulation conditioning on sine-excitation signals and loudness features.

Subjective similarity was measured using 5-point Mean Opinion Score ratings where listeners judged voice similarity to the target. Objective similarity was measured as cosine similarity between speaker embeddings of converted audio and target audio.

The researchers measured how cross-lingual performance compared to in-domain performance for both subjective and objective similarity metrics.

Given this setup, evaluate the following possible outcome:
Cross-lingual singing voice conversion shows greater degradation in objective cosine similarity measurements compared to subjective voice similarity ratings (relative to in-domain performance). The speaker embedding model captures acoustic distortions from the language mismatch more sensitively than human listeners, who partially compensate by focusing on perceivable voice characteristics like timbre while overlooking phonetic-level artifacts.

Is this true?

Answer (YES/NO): NO